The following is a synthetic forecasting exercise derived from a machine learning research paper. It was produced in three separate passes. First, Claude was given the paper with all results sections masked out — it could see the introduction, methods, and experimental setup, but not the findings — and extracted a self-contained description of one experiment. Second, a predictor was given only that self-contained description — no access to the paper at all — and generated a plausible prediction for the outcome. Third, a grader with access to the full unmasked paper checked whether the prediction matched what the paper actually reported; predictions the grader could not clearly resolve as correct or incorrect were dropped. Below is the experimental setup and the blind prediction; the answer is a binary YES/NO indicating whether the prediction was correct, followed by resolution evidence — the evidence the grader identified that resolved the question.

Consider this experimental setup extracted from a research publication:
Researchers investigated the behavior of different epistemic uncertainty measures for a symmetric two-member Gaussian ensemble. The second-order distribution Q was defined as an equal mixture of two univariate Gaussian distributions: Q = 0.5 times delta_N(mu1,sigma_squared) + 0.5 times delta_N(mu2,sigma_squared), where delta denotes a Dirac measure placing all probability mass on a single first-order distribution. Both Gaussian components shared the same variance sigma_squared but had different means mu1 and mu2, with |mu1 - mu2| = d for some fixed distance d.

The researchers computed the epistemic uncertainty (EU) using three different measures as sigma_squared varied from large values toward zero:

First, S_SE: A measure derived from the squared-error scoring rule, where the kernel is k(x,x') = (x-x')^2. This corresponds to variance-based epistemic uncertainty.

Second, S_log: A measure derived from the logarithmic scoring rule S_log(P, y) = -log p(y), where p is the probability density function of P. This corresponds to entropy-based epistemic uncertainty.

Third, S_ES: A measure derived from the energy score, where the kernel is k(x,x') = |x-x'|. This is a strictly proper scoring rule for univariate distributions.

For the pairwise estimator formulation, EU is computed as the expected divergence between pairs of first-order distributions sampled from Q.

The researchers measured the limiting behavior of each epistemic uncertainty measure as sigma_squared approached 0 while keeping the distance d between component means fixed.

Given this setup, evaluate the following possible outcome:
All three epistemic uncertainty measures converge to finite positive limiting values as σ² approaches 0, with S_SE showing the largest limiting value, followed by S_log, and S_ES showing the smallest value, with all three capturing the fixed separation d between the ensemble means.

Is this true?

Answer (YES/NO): NO